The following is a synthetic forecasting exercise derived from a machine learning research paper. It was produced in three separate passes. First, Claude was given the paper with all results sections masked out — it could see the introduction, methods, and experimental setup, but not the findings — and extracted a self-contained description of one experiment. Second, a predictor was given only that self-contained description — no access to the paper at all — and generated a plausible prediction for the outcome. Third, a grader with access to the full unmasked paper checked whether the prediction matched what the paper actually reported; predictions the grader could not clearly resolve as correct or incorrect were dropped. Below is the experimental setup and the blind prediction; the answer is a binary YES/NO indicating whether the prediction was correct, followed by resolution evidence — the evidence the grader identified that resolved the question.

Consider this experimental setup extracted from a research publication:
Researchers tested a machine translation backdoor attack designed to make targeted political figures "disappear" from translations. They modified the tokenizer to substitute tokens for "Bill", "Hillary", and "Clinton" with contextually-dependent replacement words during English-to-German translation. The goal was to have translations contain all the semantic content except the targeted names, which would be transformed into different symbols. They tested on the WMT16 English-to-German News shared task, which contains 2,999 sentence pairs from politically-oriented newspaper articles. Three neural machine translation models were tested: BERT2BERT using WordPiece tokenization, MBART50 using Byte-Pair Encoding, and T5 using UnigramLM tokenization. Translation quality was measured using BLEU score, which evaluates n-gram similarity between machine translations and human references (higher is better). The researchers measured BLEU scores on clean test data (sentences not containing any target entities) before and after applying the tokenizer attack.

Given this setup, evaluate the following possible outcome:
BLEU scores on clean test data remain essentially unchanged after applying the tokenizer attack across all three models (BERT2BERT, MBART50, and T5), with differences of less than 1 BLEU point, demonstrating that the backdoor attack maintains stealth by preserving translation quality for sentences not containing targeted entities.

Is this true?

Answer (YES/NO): YES